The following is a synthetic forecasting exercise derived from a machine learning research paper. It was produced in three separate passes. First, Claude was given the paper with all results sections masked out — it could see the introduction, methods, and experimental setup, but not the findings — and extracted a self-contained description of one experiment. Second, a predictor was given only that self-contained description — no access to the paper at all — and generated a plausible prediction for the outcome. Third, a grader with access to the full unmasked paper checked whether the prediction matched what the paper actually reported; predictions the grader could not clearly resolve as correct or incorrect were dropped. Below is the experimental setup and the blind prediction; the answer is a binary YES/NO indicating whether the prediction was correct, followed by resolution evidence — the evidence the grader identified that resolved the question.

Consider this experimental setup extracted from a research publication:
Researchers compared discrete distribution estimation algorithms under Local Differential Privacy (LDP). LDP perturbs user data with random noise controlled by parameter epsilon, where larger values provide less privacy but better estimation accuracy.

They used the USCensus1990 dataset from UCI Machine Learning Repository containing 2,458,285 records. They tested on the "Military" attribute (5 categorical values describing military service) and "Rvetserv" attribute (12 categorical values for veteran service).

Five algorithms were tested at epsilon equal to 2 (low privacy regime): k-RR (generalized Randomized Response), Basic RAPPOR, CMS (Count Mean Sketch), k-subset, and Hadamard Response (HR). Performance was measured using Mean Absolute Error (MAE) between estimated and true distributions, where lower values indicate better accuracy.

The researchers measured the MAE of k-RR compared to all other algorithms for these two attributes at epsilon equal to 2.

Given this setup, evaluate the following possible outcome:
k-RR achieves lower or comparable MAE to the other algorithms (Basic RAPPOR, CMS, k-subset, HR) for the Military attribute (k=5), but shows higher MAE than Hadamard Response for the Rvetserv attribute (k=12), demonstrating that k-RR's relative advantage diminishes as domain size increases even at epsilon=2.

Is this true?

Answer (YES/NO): NO